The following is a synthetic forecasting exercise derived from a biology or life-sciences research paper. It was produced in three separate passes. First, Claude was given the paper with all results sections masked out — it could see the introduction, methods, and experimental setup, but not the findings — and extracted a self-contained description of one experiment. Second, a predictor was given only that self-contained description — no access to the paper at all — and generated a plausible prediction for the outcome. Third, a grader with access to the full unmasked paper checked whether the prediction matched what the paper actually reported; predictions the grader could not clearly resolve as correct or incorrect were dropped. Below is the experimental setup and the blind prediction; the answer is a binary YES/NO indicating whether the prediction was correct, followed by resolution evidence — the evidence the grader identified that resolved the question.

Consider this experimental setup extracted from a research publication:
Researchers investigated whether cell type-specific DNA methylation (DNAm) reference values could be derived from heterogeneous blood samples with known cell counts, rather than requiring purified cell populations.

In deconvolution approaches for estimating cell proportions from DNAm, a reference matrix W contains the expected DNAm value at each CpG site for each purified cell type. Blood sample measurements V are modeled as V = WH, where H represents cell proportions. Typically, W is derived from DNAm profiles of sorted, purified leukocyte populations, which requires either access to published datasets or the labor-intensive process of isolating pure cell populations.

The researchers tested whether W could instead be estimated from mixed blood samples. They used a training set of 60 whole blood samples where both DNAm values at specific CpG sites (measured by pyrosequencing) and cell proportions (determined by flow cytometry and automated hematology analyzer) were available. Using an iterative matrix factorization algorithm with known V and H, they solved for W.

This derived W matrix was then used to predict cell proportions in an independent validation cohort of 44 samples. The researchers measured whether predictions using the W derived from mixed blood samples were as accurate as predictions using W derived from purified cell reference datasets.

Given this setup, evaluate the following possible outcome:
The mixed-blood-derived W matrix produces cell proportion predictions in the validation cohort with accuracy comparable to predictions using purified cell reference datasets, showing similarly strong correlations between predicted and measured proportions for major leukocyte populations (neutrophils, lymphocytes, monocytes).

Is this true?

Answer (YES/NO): YES